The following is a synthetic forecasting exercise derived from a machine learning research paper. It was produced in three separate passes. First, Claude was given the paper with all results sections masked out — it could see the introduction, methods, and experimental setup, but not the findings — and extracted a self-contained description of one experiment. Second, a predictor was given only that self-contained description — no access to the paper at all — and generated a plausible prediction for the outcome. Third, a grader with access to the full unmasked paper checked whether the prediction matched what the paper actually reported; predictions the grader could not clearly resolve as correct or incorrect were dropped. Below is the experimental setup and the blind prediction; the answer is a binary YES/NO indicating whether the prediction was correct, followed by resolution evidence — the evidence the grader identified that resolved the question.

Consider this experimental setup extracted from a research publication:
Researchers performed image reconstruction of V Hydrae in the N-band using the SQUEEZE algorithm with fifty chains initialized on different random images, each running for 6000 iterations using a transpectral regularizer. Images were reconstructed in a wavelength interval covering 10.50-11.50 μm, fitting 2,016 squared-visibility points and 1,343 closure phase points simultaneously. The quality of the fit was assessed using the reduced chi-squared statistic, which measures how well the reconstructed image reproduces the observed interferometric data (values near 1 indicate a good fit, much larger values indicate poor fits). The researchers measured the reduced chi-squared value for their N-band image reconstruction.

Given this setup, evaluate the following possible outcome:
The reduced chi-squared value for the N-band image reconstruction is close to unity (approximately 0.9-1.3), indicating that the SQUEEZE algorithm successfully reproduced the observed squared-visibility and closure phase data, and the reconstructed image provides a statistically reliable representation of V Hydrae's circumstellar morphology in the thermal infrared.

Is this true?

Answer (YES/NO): NO